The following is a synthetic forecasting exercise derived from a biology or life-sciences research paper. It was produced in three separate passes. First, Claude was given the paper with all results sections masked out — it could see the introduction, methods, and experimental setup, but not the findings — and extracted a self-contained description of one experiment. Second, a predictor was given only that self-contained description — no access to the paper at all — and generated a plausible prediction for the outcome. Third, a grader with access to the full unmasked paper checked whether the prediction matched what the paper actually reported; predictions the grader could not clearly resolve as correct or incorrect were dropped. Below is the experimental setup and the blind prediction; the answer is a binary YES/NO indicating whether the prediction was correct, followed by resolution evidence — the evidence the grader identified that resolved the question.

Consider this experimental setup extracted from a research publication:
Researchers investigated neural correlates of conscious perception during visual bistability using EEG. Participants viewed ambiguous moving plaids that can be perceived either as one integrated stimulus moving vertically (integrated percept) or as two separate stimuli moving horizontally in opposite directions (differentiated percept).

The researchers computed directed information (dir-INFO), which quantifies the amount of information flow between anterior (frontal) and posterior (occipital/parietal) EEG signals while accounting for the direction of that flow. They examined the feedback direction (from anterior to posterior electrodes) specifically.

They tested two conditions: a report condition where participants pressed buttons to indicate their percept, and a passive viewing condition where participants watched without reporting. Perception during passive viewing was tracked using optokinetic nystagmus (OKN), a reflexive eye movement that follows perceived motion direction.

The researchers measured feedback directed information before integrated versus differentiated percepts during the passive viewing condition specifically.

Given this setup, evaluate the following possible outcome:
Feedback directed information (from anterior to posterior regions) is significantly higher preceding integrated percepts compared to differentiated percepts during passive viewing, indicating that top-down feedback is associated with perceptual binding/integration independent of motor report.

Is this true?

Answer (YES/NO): YES